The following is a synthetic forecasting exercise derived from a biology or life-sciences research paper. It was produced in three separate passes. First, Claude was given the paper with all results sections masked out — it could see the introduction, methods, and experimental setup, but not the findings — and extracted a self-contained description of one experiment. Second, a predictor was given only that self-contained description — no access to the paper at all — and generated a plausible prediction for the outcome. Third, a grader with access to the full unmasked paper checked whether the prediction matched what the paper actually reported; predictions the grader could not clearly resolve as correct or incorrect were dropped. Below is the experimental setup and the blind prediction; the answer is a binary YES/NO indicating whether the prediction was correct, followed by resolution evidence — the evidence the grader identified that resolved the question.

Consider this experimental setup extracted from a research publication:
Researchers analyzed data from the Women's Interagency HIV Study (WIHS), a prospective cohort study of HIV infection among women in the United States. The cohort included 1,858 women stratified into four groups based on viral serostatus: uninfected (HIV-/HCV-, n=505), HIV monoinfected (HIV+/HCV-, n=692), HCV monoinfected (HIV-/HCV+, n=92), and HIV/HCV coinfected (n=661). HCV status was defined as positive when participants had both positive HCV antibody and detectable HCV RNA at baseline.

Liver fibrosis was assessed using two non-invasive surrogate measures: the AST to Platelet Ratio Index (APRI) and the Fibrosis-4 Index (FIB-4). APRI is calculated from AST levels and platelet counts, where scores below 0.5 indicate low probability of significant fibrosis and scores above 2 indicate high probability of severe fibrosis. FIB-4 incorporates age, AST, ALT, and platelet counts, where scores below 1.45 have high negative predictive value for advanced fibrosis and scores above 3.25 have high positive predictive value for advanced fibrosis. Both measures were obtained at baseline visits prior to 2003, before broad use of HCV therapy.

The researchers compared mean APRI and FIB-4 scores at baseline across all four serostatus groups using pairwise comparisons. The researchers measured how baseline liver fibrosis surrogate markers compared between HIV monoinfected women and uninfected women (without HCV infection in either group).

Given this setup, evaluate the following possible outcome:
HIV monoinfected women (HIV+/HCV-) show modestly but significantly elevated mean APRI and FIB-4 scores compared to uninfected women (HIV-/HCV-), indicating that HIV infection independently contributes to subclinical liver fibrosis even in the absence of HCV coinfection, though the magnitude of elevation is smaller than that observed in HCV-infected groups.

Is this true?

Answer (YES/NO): NO